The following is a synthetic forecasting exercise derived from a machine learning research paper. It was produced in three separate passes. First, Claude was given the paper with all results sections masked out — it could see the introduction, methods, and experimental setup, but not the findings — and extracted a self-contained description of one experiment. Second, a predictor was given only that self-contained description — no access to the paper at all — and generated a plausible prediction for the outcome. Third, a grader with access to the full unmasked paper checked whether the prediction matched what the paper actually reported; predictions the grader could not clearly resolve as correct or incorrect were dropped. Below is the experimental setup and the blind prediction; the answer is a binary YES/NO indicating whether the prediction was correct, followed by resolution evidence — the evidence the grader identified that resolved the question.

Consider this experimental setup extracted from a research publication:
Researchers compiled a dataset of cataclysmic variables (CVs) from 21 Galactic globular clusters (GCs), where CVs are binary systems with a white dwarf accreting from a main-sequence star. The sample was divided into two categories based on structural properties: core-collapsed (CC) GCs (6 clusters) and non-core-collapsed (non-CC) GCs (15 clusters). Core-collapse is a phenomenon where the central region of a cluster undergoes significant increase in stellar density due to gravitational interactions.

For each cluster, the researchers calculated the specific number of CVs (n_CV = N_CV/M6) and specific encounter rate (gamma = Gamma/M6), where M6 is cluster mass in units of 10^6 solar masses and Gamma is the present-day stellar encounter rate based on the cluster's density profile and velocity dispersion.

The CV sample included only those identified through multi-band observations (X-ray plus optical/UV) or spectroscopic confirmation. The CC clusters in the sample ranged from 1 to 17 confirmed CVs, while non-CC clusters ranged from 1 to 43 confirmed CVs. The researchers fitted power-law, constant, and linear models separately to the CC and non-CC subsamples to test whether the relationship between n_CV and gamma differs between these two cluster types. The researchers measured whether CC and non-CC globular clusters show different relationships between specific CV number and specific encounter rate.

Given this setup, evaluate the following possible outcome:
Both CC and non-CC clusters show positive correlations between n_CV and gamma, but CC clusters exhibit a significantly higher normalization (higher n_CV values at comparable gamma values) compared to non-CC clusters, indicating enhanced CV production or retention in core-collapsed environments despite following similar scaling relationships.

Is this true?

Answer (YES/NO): NO